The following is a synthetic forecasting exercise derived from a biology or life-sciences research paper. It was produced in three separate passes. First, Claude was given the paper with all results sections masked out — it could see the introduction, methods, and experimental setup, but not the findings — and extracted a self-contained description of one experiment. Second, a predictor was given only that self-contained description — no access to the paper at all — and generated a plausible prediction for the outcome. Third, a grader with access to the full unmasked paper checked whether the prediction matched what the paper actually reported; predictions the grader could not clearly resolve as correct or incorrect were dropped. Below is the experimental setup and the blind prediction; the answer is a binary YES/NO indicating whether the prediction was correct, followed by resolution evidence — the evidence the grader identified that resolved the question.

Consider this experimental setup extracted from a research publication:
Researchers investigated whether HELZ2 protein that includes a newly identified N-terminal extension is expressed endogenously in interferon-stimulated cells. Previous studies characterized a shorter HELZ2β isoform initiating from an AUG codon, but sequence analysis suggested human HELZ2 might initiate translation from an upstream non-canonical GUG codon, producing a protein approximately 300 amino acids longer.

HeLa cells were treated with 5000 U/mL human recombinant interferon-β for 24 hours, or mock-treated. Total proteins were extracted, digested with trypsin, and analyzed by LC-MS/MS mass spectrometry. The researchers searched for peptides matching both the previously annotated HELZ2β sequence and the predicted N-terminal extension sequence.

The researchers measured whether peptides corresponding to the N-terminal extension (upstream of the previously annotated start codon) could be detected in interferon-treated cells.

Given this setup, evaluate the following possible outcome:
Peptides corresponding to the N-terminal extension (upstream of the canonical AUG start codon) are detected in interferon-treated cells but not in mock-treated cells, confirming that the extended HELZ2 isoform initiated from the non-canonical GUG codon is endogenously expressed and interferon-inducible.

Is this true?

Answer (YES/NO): YES